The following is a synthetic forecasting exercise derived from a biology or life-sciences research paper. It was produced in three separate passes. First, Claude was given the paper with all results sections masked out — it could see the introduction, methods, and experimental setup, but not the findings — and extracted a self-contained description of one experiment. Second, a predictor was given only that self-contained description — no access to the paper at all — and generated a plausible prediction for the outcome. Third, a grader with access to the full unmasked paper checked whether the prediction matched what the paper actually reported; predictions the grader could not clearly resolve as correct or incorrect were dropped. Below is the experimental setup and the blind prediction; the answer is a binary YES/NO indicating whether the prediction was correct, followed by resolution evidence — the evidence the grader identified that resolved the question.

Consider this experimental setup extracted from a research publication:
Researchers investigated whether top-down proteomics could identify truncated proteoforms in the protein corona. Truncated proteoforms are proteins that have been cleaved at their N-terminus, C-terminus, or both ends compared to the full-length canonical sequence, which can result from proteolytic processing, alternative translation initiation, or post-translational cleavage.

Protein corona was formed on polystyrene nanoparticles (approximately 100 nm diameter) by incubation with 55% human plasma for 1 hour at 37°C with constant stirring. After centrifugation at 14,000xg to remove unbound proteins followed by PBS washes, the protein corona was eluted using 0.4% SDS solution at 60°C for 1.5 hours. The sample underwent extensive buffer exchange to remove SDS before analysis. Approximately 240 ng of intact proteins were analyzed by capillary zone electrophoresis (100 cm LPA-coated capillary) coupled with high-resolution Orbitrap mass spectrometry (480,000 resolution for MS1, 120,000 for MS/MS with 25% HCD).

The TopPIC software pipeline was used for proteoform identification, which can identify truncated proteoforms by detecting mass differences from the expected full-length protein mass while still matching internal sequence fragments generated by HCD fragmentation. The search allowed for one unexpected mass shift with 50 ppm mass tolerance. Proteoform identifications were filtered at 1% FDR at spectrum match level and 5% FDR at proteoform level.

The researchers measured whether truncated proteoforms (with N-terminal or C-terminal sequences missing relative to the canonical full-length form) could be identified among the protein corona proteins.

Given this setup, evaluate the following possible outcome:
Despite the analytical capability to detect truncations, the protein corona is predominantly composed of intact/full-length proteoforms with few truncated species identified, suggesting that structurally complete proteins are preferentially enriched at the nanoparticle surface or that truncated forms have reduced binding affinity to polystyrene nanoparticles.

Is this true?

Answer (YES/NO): NO